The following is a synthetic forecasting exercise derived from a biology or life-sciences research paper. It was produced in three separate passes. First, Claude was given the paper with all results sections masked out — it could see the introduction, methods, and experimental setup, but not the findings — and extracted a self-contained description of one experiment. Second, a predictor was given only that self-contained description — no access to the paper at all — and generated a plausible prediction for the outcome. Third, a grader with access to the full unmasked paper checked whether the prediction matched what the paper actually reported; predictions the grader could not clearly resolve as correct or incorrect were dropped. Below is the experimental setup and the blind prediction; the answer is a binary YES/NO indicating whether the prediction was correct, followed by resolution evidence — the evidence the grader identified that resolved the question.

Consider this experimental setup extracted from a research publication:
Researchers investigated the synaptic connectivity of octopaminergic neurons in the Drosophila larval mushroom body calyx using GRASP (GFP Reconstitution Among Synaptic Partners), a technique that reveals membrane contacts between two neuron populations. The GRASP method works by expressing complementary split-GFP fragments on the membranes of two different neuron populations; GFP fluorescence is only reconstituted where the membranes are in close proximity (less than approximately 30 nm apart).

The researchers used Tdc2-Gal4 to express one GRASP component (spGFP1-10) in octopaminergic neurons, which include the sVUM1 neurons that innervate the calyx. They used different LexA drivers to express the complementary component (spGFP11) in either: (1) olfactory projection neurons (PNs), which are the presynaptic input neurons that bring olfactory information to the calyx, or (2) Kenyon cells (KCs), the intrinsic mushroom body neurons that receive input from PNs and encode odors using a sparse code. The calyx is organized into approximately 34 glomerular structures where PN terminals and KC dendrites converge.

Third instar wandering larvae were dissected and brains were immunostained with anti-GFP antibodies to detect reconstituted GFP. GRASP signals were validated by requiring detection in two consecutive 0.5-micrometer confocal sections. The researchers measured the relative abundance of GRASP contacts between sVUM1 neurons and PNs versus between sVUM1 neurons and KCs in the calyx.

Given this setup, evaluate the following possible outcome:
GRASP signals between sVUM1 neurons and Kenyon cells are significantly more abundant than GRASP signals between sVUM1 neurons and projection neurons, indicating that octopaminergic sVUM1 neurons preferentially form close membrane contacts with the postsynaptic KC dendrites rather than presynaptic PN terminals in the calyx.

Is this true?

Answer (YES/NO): NO